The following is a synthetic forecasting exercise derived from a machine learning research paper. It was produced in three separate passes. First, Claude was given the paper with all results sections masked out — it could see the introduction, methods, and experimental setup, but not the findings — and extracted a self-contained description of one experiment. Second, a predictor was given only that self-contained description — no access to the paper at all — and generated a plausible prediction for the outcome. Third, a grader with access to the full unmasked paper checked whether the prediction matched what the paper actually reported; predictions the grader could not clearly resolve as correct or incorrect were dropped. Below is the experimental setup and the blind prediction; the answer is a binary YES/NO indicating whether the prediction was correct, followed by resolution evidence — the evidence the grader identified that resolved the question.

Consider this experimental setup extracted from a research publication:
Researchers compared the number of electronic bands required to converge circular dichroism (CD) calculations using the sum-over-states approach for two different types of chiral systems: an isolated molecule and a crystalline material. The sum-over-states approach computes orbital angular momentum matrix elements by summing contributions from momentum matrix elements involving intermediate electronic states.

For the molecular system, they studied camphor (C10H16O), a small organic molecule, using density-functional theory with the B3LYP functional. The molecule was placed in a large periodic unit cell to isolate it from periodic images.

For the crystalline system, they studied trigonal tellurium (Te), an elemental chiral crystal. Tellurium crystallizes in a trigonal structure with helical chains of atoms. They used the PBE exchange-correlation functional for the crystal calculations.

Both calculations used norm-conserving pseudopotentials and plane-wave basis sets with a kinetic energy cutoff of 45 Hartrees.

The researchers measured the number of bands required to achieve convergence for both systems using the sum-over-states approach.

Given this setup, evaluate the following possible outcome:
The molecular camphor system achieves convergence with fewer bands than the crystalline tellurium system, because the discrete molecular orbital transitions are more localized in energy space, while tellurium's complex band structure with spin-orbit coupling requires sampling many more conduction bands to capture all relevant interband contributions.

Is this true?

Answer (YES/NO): NO